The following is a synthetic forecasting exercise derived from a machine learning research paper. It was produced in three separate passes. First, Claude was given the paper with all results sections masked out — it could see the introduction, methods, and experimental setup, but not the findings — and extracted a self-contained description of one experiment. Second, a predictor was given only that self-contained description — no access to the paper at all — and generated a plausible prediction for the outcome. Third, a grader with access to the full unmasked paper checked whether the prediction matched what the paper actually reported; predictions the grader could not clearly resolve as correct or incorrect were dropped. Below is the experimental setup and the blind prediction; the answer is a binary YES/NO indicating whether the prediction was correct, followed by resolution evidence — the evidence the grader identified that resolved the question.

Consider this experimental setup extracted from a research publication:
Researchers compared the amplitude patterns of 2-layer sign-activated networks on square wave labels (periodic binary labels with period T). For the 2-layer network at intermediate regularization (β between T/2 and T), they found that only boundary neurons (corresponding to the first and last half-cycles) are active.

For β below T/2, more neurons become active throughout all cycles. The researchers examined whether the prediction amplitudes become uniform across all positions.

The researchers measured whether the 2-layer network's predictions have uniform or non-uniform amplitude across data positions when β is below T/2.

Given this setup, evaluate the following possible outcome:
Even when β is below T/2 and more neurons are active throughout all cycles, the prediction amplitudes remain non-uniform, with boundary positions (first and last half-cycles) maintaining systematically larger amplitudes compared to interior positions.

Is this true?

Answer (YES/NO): YES